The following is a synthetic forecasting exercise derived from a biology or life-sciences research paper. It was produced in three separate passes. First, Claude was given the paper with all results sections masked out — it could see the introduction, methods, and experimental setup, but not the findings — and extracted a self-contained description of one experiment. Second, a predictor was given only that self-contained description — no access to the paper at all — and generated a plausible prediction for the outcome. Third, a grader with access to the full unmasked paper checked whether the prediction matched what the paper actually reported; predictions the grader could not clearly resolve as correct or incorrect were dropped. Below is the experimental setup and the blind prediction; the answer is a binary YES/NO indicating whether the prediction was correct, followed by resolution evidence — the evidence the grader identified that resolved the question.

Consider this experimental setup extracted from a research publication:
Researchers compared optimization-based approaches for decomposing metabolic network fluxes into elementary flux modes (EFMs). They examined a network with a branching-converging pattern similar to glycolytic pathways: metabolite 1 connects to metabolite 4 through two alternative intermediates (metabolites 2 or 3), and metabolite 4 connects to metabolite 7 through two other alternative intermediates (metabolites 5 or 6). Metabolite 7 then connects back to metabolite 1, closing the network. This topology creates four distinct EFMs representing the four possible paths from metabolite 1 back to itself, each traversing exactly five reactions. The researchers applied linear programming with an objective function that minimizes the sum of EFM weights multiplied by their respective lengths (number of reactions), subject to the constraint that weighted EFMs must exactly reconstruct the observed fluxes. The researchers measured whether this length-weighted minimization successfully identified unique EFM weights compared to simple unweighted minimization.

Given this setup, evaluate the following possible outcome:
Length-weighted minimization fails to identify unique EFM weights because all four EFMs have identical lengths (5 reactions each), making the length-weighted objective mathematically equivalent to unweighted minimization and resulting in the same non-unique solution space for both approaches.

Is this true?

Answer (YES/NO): YES